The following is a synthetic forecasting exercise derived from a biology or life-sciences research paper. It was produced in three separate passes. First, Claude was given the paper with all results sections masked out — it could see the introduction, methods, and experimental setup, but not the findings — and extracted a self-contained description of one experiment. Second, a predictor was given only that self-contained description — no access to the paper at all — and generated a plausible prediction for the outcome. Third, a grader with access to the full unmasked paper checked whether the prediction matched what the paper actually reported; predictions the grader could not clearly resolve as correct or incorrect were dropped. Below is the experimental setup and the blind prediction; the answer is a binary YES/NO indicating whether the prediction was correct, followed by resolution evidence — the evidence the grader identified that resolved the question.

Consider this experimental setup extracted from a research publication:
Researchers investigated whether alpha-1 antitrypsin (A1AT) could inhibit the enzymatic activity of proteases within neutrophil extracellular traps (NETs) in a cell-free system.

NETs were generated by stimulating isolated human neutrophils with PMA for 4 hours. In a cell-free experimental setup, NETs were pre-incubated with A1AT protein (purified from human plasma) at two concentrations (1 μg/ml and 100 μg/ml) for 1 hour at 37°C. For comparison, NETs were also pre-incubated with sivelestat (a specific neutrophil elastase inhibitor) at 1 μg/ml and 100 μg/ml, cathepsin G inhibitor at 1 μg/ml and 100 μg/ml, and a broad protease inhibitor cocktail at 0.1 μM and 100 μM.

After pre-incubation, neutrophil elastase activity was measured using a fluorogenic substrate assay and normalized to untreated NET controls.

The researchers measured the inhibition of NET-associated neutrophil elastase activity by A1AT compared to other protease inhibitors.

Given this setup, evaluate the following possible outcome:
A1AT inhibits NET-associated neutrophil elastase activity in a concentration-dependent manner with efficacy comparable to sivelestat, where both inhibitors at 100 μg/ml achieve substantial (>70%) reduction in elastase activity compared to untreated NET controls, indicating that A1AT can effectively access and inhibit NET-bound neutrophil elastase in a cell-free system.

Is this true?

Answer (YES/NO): NO